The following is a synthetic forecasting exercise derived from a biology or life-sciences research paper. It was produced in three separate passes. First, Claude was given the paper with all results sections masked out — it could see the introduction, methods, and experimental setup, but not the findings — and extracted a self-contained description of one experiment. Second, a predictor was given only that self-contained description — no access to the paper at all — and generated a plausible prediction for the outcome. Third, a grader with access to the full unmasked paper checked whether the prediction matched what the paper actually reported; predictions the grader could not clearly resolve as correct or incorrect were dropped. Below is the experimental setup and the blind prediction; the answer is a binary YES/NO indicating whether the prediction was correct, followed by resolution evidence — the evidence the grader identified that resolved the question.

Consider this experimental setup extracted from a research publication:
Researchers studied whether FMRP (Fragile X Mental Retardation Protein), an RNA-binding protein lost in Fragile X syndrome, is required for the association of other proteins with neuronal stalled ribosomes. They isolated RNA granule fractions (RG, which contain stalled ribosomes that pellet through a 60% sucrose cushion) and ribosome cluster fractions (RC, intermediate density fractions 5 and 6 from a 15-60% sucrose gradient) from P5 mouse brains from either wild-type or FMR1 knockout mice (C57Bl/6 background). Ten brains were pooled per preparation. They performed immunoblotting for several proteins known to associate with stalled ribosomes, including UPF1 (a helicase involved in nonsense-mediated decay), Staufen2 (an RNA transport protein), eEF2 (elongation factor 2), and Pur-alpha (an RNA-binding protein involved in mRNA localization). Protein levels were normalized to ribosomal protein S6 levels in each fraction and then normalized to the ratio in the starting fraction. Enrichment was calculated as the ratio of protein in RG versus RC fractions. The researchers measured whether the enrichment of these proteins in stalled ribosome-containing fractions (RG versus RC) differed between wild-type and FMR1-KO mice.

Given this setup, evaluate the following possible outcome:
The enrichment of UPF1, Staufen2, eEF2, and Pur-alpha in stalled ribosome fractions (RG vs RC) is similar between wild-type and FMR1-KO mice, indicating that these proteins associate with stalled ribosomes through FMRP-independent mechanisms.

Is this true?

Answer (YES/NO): NO